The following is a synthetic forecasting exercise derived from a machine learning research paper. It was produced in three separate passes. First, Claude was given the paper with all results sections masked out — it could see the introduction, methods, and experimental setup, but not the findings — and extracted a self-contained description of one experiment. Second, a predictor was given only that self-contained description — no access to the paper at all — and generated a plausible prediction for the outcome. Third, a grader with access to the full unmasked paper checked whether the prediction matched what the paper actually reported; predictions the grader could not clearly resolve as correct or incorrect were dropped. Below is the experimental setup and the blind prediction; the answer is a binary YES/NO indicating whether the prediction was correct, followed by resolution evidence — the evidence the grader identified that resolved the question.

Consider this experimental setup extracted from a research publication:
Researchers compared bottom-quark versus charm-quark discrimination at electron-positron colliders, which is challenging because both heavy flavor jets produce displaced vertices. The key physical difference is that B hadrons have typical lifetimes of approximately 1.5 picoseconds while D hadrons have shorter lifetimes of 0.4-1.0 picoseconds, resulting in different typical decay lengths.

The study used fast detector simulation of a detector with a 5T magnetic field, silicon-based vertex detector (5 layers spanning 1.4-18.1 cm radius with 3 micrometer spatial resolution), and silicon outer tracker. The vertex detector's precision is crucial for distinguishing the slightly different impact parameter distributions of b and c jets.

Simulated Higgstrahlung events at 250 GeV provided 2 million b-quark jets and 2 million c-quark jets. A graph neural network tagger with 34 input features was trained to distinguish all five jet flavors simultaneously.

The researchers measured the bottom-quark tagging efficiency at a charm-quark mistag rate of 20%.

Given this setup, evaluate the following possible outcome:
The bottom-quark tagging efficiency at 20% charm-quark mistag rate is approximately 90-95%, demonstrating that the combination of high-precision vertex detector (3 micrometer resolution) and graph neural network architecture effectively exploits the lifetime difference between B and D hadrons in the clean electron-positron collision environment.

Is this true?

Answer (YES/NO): NO